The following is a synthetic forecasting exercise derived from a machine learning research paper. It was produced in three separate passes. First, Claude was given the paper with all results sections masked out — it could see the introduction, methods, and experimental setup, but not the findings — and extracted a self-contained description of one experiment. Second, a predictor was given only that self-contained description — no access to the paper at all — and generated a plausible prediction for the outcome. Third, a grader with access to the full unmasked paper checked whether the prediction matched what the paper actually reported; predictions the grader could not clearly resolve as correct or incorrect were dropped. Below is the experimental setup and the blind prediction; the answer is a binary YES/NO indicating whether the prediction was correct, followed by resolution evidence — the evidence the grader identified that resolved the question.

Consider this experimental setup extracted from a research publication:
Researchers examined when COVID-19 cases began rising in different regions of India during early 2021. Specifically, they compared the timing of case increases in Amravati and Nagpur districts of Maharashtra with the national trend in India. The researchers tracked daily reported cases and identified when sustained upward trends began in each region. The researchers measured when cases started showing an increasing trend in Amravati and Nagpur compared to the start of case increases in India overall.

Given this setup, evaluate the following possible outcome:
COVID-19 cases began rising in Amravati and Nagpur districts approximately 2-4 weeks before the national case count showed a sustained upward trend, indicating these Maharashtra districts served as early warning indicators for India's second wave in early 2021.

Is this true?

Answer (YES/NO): NO